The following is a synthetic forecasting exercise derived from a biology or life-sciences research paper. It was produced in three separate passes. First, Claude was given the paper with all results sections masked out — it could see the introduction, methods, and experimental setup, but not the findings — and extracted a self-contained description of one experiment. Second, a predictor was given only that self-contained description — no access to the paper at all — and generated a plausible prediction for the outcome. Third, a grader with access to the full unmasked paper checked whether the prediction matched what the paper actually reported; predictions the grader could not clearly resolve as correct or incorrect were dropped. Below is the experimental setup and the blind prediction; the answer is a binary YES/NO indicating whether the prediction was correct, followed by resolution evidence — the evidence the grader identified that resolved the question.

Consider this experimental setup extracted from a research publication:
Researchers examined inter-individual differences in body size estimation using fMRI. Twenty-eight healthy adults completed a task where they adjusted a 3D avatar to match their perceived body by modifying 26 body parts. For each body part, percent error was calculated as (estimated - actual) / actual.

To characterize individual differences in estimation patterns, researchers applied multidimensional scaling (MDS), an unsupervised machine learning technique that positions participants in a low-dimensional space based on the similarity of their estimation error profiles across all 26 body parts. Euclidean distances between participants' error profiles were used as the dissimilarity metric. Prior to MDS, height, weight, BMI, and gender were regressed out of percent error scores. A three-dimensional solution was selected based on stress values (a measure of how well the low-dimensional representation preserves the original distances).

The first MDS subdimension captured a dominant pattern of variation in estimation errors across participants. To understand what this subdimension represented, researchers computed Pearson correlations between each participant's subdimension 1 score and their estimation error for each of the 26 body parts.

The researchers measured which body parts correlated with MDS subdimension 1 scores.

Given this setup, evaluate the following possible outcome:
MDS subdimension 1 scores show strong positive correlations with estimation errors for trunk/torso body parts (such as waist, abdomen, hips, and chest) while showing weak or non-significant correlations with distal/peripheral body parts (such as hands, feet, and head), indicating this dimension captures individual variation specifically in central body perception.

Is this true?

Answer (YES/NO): NO